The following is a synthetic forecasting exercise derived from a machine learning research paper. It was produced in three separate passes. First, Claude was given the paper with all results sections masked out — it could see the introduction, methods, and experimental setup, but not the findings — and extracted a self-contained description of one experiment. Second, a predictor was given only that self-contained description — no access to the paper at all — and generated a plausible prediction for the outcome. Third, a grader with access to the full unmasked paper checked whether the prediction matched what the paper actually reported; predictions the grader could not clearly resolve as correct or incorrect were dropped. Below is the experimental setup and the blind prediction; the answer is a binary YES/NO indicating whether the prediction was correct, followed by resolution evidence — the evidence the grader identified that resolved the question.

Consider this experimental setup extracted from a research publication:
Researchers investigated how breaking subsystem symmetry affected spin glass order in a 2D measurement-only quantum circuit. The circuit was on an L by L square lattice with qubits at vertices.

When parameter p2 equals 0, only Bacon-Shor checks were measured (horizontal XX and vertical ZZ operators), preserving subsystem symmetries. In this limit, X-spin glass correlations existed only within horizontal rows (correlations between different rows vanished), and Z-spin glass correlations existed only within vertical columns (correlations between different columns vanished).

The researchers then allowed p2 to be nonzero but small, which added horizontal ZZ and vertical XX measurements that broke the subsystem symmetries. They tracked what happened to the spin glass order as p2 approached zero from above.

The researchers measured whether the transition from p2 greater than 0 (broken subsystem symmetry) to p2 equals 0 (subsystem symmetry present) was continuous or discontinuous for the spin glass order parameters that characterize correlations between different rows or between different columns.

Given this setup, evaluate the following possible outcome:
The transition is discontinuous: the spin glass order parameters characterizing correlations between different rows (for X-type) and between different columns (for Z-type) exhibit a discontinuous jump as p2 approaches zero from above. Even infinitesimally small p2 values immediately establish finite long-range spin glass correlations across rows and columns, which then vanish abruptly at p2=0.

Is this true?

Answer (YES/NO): YES